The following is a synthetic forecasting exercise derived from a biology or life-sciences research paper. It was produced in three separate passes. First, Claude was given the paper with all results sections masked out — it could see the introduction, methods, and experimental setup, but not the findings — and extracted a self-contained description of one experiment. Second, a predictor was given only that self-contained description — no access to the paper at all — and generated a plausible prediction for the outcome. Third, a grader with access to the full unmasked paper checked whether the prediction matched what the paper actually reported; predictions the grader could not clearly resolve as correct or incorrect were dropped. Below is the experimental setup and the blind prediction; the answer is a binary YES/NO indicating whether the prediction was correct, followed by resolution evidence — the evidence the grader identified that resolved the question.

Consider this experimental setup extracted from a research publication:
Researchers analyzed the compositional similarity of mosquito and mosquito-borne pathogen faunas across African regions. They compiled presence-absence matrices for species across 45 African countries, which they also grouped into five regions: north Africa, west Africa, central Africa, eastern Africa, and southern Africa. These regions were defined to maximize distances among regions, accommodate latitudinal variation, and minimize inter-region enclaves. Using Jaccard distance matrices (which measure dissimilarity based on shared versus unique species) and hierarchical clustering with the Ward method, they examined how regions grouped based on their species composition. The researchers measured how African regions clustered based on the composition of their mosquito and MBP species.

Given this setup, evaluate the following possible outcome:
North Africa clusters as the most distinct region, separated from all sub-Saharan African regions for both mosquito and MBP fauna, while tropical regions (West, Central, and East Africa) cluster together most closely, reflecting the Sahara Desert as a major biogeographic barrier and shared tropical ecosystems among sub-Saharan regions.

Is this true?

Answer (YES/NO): NO